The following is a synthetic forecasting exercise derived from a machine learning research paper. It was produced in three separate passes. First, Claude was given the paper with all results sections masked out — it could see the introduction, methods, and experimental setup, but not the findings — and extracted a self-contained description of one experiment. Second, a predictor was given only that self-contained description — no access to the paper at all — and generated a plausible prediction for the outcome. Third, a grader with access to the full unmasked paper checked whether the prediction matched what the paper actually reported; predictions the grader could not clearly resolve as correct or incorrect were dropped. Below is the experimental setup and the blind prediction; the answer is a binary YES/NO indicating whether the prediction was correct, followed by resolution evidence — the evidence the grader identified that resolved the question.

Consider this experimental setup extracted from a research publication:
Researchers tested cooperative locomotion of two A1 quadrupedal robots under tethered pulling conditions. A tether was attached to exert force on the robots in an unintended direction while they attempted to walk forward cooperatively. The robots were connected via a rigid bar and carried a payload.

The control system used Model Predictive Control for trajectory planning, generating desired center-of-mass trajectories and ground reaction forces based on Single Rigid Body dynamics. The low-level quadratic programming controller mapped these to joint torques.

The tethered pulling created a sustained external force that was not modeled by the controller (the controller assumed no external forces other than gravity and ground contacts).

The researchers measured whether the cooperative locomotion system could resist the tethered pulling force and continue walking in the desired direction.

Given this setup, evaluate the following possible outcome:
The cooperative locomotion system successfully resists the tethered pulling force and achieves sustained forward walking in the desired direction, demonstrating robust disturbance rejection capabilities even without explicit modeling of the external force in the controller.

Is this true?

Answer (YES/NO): YES